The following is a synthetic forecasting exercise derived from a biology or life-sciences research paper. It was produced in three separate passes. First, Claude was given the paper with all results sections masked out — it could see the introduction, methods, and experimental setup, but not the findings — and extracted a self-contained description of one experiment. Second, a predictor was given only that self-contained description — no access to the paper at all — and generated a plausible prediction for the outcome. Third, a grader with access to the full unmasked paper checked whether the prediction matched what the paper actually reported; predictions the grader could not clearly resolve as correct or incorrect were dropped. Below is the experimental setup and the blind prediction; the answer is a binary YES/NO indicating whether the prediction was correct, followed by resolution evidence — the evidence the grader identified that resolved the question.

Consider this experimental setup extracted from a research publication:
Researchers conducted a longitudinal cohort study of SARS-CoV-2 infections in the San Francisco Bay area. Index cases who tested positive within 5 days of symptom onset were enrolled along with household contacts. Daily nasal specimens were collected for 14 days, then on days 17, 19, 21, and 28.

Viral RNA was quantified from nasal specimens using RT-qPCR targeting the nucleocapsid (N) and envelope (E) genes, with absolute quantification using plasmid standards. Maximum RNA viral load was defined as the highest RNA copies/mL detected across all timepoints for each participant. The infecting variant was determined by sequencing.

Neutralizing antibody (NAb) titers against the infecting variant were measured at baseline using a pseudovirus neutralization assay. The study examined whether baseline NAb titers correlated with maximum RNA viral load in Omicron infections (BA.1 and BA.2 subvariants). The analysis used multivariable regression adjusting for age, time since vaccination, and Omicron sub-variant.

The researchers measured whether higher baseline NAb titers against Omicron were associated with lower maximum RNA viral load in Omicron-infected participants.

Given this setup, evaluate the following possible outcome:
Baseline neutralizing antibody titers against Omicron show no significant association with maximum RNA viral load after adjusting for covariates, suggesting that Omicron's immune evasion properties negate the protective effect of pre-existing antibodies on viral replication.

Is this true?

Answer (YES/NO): YES